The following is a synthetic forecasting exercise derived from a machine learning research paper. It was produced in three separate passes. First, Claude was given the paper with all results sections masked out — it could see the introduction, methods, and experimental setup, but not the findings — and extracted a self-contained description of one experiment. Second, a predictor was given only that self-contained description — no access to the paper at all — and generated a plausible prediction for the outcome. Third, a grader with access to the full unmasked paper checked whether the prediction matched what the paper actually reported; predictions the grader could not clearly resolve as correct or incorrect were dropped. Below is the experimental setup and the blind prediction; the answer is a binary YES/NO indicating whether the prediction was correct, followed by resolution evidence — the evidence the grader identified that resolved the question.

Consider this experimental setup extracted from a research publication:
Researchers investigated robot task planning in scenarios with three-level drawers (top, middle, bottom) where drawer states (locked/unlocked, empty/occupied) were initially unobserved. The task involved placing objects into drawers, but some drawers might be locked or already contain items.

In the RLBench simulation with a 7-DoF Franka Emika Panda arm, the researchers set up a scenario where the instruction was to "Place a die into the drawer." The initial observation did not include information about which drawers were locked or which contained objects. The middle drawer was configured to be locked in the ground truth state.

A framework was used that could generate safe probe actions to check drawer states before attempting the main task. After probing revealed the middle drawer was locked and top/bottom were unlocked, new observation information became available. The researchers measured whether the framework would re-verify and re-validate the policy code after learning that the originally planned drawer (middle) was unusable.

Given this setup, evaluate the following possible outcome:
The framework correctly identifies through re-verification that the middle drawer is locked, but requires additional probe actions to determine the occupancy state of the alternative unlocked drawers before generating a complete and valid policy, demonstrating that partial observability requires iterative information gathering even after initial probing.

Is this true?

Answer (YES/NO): YES